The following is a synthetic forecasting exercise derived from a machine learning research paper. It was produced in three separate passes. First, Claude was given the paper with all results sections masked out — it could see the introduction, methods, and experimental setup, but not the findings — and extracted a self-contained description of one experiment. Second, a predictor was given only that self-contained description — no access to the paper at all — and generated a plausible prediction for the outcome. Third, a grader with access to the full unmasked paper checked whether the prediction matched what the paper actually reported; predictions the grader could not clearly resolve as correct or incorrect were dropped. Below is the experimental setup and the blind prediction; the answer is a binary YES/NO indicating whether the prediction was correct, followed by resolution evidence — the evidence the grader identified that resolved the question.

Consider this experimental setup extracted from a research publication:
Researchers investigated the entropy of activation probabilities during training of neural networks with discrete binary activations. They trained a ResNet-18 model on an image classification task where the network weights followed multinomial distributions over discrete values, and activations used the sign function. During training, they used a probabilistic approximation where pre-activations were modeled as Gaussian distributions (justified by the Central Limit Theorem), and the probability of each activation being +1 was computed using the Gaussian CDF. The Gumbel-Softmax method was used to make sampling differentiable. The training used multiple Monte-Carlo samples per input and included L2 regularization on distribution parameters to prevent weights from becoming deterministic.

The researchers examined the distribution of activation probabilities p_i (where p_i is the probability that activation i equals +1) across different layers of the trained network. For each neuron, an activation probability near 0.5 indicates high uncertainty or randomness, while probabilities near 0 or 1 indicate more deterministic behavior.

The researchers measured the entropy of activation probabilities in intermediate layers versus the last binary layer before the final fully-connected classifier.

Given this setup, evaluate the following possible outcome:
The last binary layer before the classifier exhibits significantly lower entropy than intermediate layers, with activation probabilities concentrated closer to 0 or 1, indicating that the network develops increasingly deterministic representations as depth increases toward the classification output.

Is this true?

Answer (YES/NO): NO